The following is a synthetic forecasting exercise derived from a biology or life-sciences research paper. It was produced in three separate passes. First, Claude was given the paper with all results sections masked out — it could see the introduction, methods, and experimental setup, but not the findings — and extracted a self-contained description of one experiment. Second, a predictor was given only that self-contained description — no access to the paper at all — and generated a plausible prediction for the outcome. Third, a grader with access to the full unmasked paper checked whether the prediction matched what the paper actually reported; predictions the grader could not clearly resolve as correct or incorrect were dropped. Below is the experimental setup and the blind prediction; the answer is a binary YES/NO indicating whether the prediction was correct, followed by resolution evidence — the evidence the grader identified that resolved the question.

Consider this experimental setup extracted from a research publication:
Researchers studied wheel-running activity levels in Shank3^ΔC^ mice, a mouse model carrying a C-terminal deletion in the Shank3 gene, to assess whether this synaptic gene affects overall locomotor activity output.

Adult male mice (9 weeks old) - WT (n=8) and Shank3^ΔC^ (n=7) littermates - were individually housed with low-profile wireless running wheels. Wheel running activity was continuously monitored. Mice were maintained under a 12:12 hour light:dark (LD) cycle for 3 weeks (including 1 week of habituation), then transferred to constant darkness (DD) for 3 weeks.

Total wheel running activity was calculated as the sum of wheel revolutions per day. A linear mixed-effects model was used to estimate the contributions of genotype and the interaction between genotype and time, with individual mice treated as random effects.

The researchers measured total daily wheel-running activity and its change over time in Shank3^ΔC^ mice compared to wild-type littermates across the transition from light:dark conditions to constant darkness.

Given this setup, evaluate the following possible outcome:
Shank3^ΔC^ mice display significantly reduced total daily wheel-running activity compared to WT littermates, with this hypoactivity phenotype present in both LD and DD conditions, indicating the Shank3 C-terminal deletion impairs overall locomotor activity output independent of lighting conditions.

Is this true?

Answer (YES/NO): NO